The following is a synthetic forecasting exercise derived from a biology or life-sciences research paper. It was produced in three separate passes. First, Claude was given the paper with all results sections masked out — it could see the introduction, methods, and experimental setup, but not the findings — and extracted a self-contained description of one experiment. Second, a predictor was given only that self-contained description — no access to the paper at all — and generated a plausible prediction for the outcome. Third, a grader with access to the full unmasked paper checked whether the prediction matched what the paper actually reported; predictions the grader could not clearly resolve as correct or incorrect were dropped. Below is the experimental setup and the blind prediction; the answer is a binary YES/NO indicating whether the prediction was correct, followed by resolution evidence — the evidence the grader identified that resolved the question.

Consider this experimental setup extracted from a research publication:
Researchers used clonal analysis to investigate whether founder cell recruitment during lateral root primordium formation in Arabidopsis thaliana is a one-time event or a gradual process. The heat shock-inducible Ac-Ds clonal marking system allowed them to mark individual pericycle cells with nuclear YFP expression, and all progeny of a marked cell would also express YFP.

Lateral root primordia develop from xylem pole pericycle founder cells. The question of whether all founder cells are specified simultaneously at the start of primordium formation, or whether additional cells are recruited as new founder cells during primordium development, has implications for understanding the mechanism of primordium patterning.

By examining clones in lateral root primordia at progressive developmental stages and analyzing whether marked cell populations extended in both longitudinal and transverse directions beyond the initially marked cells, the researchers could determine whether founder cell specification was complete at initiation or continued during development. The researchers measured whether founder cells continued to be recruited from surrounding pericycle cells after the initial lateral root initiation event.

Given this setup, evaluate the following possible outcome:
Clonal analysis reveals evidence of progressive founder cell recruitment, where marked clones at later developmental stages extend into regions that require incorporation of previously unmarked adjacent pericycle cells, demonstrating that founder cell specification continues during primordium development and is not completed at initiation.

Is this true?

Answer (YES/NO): YES